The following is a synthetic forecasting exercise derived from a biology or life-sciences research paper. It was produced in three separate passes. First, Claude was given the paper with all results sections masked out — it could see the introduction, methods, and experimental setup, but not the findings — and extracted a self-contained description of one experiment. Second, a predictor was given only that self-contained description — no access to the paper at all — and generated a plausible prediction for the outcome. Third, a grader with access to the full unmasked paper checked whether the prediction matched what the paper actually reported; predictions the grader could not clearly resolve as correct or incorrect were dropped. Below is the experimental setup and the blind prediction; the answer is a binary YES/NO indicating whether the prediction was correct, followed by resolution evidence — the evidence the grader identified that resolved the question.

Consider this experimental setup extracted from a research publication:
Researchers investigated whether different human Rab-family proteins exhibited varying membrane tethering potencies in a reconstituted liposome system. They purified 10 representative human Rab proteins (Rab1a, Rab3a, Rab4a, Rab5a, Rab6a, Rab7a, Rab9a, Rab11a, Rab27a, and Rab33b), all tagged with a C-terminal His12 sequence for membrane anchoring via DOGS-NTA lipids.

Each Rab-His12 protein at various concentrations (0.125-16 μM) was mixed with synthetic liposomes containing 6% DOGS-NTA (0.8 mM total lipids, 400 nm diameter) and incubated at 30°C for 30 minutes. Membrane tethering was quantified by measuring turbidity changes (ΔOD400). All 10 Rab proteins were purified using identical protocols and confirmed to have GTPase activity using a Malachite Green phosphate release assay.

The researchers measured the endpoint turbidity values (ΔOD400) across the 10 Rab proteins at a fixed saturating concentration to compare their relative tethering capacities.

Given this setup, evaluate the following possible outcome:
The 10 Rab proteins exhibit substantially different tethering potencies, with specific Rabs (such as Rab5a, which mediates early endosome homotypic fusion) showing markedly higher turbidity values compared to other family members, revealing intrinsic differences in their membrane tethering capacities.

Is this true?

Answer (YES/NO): YES